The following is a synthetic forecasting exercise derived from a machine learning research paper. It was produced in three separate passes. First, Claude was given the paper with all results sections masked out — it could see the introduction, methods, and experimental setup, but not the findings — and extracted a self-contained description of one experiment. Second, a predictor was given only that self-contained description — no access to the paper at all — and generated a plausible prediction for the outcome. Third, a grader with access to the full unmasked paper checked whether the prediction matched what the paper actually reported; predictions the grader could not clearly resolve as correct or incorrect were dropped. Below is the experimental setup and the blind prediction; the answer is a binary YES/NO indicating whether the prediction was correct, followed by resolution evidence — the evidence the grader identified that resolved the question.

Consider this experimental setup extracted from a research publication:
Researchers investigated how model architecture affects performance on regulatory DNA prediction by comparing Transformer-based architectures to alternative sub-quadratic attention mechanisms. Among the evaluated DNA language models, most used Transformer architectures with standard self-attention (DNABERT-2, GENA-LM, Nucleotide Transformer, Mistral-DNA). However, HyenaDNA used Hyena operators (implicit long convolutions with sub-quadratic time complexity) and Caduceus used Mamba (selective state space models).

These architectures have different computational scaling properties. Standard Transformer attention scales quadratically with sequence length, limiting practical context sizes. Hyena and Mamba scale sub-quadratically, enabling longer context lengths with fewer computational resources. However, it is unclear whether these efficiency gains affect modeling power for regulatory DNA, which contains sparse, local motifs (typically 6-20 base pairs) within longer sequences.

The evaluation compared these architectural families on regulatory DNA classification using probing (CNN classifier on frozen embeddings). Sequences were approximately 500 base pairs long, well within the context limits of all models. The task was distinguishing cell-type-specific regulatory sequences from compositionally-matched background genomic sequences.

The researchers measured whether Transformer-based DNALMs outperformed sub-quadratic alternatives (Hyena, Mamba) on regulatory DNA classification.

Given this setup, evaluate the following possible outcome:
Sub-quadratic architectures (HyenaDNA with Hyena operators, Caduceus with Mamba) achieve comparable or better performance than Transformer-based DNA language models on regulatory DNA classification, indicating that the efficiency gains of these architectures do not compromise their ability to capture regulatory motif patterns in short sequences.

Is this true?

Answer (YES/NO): NO